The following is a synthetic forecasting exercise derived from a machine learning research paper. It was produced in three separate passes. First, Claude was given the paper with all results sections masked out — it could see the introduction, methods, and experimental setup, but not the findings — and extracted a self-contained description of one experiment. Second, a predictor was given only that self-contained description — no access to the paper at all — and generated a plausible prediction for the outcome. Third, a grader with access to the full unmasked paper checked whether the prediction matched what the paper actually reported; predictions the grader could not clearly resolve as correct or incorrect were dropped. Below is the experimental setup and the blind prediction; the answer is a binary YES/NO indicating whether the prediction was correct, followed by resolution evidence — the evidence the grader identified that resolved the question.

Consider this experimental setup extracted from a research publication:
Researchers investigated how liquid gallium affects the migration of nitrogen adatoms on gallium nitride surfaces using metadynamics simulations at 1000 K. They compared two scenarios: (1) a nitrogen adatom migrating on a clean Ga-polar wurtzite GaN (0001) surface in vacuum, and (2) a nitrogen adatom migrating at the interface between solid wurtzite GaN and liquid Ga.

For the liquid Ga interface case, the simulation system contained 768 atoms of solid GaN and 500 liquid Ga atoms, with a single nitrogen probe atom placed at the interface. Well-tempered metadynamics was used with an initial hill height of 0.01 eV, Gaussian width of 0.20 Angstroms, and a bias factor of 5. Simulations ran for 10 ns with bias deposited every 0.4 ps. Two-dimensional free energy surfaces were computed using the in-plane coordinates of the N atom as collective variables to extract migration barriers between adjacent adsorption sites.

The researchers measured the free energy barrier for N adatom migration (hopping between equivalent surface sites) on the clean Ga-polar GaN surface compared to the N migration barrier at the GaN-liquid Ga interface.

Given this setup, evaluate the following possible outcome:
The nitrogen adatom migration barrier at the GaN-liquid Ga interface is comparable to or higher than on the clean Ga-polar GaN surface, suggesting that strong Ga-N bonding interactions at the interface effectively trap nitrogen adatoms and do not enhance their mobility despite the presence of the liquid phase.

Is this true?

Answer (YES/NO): NO